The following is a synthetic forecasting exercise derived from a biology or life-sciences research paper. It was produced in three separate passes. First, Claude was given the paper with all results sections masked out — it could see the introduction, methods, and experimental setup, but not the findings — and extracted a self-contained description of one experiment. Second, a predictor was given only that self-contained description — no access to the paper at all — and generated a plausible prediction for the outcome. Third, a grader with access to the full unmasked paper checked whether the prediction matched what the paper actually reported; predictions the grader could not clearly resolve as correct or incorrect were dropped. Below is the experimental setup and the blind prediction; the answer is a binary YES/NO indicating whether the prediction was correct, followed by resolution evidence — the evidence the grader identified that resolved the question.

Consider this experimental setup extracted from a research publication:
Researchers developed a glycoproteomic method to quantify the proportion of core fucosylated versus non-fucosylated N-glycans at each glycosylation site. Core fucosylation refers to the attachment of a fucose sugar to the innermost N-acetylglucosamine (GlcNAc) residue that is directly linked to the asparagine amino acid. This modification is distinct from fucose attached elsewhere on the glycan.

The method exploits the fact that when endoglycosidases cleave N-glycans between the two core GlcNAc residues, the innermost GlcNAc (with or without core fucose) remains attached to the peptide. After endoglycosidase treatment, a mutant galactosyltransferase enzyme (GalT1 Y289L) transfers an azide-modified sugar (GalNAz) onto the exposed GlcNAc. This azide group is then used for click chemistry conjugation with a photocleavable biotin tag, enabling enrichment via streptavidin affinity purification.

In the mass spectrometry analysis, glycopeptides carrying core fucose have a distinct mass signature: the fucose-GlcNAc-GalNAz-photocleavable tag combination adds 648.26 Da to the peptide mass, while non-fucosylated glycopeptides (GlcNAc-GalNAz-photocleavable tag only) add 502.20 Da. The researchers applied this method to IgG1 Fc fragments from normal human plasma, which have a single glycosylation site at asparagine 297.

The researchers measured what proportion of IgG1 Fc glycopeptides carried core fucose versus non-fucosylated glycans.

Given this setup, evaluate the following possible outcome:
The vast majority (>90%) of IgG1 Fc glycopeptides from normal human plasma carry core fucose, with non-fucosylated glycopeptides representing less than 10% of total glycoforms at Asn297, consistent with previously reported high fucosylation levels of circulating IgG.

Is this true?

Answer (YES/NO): YES